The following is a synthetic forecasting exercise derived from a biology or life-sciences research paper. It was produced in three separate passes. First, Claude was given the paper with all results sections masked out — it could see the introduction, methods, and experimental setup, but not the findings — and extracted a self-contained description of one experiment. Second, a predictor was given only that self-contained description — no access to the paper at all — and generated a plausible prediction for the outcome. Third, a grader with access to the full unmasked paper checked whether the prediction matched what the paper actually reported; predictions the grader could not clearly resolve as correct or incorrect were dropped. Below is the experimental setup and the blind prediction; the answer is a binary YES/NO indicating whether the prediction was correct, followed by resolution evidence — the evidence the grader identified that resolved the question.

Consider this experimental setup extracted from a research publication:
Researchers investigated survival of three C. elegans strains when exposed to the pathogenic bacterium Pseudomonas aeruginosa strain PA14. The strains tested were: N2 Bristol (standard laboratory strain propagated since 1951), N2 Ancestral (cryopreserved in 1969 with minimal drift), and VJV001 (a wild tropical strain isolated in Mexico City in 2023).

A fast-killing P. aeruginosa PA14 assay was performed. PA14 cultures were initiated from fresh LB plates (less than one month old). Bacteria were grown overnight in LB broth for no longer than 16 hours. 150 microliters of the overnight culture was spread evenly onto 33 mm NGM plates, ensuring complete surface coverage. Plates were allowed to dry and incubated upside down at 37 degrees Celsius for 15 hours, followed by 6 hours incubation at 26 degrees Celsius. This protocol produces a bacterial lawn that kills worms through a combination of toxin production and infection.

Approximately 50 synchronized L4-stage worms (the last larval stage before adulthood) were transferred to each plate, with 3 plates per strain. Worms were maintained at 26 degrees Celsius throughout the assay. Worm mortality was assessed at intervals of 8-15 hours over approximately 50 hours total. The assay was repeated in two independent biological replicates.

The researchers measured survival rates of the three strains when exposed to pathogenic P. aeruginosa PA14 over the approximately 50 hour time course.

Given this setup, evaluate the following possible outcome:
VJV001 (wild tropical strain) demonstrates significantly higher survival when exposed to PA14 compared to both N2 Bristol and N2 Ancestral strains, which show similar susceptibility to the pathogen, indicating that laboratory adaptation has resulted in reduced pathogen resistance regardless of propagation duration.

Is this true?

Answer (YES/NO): YES